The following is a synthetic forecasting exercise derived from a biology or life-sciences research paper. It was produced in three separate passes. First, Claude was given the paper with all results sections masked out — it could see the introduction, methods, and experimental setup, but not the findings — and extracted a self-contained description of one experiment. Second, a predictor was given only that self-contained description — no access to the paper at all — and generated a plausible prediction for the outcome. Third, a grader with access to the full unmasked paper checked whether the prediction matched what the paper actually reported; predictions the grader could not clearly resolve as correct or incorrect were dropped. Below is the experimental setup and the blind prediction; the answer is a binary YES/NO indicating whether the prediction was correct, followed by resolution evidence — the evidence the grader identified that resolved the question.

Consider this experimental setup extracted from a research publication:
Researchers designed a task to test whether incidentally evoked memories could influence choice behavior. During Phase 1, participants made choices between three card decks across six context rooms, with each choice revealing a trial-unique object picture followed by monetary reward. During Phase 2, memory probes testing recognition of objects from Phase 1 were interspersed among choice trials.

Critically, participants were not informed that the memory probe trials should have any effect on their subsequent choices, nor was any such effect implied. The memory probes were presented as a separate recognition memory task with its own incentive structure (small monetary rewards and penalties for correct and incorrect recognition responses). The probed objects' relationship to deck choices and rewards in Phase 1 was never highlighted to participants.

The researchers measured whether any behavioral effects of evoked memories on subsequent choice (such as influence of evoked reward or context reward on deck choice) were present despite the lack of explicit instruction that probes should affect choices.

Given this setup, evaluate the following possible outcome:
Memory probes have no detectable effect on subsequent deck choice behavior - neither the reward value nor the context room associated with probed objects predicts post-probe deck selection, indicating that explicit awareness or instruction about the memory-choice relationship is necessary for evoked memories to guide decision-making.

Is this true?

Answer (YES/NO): NO